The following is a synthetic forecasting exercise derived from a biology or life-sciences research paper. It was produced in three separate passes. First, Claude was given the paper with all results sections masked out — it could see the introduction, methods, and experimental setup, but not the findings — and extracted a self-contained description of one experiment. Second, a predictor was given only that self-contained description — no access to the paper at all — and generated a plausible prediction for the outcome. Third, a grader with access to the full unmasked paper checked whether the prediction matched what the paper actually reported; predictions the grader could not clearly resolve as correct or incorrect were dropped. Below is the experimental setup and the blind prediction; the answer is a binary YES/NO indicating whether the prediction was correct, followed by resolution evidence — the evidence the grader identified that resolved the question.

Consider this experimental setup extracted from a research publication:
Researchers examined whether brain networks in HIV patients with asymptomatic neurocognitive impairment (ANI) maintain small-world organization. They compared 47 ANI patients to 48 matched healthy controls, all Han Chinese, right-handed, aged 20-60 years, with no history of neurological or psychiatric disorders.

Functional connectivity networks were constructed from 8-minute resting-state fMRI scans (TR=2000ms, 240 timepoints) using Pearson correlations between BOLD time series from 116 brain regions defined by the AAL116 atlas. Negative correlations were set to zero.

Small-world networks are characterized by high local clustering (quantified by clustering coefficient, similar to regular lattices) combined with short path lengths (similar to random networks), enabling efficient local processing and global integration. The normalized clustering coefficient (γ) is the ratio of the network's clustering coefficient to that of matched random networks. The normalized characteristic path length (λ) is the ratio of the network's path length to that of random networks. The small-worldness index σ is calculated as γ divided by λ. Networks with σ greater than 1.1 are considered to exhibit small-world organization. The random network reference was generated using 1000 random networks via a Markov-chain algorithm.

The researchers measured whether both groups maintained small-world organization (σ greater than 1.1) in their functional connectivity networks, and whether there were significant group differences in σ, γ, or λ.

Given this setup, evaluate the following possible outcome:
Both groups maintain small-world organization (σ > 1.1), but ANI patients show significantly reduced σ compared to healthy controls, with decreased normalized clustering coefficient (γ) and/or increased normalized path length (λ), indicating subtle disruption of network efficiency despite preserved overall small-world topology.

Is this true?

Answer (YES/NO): NO